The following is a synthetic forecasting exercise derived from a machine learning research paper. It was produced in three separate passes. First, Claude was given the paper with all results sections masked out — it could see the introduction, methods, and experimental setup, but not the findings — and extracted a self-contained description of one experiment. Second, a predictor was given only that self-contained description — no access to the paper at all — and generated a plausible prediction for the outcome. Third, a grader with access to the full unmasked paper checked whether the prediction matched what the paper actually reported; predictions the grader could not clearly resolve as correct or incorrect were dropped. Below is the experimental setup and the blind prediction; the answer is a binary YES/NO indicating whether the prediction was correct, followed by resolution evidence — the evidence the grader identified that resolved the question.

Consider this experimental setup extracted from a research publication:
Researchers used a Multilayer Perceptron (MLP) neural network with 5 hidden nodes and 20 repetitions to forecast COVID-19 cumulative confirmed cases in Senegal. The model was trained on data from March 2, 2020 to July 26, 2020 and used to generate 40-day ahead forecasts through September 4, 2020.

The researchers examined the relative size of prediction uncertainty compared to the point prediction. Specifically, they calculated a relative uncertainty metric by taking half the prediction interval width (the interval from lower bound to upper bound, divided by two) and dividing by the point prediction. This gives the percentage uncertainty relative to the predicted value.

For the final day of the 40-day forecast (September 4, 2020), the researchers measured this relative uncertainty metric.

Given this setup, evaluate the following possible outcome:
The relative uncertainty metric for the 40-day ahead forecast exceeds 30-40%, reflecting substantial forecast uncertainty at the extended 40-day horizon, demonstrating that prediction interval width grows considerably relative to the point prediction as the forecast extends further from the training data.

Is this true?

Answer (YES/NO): NO